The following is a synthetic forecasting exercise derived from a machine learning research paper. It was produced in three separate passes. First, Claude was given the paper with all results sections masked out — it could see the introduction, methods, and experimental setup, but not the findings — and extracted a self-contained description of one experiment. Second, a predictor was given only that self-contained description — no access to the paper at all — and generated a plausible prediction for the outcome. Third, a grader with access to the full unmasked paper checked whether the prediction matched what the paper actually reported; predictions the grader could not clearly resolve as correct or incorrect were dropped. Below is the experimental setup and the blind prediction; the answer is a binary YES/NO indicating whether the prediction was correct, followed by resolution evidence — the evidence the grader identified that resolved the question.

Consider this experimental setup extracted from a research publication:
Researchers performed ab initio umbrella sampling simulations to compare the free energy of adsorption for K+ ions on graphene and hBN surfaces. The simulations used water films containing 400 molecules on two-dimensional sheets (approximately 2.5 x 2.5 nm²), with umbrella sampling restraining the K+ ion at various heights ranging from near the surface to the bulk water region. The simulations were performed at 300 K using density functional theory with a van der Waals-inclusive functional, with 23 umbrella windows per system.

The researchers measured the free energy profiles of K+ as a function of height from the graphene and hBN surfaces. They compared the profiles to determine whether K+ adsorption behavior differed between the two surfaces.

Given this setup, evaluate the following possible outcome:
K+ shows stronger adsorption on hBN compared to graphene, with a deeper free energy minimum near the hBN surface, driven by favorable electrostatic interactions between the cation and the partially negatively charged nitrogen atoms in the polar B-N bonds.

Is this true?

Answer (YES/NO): NO